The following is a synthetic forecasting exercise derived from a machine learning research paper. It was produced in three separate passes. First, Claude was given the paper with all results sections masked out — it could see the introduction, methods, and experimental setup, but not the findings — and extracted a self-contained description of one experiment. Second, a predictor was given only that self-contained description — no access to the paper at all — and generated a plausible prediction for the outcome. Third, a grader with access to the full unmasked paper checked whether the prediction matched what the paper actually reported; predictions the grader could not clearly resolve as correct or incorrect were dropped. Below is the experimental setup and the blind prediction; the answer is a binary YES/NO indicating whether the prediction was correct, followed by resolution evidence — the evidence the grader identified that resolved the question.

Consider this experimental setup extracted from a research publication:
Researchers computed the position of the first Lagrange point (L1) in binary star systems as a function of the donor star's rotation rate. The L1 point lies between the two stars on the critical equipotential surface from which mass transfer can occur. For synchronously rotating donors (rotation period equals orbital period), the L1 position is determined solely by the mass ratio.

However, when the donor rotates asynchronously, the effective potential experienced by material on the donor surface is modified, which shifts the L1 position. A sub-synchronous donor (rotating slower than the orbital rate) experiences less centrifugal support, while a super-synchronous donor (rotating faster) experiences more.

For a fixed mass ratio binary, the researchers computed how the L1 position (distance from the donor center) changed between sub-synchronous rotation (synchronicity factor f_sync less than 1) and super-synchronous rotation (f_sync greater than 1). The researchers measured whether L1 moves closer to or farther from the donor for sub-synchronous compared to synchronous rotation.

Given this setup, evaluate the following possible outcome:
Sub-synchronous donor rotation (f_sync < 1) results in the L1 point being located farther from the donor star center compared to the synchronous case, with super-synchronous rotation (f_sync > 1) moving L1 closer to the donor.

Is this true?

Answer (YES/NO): YES